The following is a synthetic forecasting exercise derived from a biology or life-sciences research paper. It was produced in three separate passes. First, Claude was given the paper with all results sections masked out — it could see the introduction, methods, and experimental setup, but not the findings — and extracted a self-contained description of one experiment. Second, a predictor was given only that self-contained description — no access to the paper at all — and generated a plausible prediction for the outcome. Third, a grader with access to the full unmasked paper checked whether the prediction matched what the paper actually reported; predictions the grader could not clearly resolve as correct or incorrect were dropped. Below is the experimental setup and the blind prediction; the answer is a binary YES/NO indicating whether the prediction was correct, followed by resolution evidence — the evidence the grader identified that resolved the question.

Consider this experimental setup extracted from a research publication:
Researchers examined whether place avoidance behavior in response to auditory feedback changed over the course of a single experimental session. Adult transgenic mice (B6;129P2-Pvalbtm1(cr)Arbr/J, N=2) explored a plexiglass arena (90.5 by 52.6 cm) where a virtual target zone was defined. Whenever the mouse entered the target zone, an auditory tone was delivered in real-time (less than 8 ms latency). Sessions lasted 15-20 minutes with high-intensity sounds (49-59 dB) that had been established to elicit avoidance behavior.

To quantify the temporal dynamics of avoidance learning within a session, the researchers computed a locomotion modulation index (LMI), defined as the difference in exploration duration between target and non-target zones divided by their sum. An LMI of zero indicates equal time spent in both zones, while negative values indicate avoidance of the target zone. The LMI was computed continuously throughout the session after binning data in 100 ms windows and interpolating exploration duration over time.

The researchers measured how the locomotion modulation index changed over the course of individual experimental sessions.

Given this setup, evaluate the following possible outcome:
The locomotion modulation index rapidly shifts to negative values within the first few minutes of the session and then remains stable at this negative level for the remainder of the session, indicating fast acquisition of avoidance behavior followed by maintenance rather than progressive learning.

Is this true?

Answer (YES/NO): NO